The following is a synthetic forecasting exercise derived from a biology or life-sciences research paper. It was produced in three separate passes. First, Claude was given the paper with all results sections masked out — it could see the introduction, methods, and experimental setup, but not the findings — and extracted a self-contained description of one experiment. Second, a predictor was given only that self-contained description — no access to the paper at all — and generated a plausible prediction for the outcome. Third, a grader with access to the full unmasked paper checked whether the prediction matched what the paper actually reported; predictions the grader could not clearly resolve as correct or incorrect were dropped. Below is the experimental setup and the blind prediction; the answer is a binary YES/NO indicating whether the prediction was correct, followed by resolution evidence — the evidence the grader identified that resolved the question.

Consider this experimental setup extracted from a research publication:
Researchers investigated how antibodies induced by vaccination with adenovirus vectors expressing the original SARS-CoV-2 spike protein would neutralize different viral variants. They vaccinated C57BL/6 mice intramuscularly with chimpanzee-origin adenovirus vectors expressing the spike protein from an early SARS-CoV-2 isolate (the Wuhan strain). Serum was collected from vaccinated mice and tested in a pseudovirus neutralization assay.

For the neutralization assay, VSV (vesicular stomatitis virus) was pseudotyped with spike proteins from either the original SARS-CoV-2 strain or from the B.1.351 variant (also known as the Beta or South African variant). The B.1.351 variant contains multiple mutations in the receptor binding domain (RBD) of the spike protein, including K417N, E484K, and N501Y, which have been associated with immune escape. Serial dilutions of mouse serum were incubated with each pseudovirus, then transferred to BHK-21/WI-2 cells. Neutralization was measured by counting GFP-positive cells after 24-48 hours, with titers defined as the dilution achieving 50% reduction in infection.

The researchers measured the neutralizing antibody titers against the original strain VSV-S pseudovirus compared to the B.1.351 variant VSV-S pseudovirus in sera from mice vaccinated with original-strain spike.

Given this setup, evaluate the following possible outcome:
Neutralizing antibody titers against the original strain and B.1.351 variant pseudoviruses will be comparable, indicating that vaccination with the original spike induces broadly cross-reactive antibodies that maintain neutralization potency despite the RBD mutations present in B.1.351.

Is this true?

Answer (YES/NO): NO